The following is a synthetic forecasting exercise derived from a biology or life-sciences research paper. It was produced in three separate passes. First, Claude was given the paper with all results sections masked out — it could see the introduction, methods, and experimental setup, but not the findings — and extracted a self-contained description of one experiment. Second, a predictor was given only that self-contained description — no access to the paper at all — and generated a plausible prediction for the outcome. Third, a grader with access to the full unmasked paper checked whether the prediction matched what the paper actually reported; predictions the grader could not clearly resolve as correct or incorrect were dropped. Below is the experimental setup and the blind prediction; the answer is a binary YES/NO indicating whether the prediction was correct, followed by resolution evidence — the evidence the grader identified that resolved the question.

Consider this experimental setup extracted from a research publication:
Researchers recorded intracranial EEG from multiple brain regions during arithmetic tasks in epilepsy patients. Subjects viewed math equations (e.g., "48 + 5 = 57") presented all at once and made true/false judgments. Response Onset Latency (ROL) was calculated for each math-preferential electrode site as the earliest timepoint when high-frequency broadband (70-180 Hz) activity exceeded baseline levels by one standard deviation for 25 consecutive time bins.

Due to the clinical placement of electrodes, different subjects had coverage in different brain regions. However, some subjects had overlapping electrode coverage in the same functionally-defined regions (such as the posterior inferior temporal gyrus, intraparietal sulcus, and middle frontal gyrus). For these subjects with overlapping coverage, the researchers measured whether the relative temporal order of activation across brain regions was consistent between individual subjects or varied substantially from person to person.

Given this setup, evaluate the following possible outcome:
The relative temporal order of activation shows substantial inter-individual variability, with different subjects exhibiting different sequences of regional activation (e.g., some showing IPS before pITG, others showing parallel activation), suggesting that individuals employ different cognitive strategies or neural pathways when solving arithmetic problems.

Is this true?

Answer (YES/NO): NO